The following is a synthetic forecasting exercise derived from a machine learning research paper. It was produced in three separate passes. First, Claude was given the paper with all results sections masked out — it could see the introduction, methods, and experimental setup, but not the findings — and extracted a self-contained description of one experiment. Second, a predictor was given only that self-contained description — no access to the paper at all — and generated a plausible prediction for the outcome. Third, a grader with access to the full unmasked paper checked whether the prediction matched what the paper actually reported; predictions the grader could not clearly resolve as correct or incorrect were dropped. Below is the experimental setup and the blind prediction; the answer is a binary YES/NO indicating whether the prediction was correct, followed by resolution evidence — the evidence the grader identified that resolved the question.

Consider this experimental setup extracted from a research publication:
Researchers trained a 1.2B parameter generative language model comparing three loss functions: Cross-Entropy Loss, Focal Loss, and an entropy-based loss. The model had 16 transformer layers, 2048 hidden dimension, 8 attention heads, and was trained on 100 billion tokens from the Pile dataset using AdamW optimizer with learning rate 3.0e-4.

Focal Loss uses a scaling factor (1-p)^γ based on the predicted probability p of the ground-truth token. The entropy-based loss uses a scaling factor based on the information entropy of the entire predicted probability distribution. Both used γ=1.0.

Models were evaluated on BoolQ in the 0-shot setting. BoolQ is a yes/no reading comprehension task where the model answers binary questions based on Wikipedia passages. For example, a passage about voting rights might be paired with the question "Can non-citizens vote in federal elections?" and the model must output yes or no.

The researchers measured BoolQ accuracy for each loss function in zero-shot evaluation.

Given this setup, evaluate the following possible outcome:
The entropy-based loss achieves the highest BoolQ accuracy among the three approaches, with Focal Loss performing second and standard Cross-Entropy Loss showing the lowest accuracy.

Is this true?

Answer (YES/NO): NO